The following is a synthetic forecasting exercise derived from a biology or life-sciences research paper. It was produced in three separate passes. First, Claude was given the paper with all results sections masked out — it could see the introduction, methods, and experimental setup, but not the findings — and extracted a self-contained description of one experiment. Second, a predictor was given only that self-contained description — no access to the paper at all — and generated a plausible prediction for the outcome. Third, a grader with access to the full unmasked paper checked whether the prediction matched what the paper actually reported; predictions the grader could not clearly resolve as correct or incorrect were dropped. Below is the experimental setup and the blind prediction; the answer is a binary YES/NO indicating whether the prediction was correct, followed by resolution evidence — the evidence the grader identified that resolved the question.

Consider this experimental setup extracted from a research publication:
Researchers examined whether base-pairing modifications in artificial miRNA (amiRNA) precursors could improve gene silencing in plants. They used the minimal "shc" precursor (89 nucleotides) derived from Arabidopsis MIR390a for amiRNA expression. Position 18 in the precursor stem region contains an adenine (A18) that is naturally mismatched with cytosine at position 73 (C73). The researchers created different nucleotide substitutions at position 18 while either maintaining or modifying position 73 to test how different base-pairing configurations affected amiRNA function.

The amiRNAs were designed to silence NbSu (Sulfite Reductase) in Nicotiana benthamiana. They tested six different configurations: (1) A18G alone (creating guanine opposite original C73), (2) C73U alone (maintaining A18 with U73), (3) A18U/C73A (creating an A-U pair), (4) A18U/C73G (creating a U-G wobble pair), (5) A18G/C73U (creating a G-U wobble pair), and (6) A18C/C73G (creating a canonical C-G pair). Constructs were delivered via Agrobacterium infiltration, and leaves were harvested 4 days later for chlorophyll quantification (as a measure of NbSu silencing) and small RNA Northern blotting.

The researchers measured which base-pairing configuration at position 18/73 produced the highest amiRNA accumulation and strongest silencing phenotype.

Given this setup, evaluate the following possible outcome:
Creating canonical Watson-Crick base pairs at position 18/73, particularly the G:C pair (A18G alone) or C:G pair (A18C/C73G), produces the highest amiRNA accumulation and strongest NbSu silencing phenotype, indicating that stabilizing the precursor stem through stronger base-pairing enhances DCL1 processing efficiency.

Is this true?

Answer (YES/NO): NO